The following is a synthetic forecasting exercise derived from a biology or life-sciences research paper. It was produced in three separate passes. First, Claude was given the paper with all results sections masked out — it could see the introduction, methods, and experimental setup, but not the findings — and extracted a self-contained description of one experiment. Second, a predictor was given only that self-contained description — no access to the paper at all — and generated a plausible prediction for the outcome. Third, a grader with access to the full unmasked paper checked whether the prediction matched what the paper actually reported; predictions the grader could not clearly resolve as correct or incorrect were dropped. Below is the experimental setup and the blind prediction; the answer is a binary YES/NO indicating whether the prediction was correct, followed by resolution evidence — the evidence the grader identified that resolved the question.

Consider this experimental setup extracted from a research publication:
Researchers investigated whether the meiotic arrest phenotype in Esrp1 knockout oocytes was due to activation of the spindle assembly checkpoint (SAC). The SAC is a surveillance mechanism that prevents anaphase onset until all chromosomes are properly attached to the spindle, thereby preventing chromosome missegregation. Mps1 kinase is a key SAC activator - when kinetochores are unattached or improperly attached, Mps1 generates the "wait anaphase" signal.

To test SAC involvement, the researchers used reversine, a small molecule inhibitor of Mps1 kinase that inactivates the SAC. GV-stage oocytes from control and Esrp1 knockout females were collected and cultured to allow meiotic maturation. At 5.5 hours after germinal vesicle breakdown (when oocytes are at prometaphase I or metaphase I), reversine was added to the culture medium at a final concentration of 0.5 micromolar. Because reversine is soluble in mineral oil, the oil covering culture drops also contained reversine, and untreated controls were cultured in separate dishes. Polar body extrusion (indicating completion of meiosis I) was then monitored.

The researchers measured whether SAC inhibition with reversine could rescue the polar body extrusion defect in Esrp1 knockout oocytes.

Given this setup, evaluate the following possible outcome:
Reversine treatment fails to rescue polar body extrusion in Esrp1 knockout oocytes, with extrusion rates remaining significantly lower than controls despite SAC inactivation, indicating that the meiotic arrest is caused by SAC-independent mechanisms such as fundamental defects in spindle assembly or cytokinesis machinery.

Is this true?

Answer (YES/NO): NO